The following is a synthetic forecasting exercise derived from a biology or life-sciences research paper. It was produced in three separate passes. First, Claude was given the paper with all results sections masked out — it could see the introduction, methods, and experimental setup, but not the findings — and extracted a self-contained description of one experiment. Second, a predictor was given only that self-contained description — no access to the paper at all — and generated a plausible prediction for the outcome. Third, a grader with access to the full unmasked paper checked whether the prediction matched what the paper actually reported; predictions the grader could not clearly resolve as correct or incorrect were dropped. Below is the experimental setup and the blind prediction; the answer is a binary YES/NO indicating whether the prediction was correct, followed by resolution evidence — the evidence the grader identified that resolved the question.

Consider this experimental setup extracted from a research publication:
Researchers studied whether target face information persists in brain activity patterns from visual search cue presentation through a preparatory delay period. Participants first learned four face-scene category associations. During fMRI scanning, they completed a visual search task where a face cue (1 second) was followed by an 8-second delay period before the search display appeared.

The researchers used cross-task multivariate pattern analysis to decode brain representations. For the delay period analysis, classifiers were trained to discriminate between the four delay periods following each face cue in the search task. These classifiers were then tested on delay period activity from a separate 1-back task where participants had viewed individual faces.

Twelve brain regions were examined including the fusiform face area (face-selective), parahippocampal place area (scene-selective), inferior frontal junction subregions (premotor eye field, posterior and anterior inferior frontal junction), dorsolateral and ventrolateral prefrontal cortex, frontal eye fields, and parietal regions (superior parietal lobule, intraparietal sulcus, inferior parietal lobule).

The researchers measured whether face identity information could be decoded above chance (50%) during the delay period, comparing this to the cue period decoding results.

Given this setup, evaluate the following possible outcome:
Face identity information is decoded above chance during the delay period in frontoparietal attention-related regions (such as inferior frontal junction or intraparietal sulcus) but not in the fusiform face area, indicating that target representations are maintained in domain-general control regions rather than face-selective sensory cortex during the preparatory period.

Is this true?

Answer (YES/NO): NO